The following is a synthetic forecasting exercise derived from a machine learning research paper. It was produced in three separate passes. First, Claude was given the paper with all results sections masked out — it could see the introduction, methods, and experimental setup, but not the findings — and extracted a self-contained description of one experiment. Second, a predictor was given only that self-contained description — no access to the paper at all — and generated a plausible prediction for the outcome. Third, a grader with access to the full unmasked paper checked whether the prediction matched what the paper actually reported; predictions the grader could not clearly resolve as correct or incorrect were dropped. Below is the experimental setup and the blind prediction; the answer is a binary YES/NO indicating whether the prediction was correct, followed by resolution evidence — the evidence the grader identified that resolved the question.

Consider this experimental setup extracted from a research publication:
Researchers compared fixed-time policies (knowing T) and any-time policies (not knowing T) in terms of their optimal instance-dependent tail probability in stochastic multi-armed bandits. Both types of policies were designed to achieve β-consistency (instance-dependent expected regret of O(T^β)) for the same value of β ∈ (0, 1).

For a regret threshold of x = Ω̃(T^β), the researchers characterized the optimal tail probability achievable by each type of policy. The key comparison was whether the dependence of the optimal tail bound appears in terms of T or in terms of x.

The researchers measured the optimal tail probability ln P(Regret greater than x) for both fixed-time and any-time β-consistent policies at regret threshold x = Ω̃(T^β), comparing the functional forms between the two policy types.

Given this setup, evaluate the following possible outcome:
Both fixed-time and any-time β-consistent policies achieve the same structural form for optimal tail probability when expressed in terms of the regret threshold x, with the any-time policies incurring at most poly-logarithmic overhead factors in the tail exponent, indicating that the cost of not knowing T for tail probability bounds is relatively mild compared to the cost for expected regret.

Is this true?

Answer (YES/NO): NO